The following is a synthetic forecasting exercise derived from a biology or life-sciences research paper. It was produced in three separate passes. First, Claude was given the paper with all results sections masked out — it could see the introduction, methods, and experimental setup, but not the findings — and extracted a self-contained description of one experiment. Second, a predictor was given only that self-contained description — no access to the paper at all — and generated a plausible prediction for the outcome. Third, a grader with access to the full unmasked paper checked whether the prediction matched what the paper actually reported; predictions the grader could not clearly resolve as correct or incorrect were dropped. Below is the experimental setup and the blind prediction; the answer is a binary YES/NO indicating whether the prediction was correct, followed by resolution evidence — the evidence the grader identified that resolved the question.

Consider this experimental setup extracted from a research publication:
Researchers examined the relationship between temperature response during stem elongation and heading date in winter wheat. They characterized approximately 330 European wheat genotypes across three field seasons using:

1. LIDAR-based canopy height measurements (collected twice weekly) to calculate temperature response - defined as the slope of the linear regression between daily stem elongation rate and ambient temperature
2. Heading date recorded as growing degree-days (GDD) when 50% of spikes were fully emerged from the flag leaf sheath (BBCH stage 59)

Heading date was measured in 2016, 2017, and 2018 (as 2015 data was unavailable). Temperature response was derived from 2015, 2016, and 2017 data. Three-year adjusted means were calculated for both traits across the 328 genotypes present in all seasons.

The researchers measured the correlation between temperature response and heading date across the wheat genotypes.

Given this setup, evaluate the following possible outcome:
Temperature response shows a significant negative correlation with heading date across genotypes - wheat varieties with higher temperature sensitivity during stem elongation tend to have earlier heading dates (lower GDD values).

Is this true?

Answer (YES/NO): NO